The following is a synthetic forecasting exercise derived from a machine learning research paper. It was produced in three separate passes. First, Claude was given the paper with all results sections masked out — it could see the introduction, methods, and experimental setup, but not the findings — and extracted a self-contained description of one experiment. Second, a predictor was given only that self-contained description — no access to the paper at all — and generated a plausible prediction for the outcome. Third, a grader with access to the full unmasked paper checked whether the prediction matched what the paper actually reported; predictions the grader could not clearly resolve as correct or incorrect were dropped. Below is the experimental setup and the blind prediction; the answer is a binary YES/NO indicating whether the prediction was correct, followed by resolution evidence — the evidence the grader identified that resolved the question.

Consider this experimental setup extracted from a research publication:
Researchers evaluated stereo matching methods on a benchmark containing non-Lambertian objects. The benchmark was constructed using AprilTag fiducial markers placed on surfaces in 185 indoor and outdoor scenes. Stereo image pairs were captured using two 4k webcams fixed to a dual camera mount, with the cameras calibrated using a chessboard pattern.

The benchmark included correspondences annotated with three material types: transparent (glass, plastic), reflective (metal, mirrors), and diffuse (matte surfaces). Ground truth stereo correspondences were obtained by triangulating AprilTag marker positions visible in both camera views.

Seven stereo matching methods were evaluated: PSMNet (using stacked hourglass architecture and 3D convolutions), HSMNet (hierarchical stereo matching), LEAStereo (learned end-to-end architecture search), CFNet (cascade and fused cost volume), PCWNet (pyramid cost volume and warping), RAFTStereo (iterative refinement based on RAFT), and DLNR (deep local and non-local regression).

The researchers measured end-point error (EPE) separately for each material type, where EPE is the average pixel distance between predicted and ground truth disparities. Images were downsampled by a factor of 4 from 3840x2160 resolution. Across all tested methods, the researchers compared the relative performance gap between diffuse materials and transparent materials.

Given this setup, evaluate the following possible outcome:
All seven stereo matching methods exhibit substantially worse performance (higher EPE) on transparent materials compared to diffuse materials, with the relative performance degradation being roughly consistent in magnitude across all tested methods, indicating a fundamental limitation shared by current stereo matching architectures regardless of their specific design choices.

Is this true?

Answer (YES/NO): NO